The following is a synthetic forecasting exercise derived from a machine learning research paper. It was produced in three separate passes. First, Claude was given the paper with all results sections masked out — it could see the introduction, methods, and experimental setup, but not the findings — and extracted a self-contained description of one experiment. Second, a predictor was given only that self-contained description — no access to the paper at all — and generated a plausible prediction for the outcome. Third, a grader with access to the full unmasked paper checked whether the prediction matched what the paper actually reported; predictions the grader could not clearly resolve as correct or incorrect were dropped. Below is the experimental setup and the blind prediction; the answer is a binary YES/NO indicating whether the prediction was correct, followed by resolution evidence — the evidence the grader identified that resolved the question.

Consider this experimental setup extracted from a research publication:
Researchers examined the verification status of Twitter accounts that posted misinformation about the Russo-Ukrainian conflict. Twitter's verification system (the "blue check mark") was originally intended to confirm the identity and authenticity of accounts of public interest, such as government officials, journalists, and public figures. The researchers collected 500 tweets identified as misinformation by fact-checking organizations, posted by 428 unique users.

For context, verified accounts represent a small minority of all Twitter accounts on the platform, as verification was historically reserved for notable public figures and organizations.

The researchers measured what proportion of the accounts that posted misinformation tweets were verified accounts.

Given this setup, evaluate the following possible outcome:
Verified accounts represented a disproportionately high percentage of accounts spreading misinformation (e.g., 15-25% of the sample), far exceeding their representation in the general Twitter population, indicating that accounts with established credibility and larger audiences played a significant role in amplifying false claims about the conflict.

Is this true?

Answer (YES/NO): NO